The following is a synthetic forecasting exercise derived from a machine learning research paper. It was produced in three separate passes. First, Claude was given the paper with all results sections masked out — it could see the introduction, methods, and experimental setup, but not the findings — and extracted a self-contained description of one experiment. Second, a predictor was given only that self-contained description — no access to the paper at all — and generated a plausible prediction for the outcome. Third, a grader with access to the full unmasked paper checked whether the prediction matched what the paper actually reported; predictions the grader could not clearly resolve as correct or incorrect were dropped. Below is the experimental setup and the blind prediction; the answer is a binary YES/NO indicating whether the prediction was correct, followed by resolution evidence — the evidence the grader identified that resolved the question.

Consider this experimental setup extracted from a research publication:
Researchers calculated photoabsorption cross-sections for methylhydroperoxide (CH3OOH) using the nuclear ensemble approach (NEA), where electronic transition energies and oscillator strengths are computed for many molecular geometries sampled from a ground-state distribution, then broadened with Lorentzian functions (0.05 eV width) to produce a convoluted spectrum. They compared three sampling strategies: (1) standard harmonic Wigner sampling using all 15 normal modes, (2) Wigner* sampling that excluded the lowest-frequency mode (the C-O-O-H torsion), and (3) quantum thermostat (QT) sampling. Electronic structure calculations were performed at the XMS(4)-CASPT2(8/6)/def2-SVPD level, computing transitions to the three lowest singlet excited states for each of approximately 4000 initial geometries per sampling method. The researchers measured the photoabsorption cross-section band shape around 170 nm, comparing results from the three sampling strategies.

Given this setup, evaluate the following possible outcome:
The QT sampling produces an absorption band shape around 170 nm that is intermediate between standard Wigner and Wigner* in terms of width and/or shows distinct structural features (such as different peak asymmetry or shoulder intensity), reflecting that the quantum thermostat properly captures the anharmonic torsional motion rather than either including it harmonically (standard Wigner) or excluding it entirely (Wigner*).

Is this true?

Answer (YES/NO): NO